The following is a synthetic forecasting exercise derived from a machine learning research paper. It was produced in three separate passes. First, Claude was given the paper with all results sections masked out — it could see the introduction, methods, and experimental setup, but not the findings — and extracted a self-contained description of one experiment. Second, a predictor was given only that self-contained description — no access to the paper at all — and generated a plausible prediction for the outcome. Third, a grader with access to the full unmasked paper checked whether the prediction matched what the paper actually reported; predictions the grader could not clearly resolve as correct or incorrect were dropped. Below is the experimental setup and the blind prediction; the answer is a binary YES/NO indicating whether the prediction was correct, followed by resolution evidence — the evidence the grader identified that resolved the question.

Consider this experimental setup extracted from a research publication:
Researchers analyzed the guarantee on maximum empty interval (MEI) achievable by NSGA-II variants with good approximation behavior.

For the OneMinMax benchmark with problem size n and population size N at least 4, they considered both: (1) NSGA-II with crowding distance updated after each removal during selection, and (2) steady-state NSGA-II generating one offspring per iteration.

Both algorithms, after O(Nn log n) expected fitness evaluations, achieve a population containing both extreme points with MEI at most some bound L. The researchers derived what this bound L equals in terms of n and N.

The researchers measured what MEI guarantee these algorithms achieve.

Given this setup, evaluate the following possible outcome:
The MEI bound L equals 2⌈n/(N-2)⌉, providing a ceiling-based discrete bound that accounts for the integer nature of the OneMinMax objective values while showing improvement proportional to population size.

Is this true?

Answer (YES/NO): NO